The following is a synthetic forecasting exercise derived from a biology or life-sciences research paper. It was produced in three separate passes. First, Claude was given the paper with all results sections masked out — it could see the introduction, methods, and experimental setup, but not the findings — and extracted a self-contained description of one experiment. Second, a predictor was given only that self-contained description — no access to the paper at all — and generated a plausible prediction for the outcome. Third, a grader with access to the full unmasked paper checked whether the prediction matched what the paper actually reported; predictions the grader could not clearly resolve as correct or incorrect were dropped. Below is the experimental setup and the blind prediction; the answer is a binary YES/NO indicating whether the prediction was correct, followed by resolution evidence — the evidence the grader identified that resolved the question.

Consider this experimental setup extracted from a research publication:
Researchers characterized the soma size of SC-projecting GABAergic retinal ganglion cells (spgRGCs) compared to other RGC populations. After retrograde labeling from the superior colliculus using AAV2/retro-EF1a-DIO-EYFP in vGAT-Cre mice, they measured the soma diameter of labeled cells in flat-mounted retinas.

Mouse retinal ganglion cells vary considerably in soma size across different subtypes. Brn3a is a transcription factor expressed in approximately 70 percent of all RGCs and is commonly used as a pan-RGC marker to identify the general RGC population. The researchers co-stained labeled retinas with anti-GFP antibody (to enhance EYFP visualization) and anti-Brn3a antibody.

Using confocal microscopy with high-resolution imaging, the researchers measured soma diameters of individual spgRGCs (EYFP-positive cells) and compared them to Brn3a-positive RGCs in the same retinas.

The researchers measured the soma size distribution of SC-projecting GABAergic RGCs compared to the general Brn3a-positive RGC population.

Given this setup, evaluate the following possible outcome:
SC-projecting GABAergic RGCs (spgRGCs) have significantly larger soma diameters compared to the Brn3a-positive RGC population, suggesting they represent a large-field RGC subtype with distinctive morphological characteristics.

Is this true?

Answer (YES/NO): NO